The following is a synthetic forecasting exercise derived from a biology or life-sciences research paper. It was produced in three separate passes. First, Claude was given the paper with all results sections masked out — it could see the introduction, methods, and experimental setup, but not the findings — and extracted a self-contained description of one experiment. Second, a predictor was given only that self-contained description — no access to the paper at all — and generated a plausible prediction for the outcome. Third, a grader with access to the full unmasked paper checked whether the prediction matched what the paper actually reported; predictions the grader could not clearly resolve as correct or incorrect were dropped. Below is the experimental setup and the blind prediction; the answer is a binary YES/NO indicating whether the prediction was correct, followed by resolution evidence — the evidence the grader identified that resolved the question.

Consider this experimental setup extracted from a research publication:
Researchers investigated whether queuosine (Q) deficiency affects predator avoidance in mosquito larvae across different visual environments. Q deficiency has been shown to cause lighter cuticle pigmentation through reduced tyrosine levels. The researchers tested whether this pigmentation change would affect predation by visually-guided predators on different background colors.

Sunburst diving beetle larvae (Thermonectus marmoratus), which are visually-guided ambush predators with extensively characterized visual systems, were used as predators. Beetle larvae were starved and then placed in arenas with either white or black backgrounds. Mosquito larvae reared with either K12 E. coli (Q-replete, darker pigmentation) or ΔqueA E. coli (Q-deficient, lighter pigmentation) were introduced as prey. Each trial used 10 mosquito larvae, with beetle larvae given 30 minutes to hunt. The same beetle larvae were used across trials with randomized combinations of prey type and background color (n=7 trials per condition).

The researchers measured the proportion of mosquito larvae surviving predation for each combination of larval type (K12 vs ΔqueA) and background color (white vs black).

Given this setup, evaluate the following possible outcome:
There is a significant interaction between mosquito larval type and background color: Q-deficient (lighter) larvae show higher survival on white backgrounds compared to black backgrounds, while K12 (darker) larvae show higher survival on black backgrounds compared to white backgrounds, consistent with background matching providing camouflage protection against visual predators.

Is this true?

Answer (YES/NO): NO